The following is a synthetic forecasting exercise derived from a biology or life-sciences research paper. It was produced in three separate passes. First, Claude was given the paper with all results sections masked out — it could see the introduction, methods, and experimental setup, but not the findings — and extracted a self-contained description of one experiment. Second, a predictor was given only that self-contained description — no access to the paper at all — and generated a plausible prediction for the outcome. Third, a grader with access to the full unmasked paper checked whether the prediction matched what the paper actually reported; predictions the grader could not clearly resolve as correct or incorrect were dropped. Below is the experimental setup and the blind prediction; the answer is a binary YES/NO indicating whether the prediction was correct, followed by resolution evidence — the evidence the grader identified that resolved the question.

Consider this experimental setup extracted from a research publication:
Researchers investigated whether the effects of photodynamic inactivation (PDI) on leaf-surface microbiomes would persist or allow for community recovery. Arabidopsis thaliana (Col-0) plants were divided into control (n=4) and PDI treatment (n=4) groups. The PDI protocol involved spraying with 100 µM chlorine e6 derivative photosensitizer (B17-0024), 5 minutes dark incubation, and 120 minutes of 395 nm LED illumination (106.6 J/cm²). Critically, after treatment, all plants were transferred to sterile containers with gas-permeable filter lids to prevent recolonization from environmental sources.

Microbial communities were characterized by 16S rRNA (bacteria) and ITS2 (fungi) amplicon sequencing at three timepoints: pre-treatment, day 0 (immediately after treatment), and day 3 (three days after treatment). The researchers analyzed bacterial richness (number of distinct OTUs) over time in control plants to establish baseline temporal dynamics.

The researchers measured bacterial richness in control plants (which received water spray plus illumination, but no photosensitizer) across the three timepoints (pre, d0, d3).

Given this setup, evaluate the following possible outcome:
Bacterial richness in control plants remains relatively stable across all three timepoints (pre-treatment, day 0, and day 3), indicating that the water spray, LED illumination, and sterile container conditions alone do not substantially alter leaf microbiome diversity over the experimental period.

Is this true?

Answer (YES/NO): NO